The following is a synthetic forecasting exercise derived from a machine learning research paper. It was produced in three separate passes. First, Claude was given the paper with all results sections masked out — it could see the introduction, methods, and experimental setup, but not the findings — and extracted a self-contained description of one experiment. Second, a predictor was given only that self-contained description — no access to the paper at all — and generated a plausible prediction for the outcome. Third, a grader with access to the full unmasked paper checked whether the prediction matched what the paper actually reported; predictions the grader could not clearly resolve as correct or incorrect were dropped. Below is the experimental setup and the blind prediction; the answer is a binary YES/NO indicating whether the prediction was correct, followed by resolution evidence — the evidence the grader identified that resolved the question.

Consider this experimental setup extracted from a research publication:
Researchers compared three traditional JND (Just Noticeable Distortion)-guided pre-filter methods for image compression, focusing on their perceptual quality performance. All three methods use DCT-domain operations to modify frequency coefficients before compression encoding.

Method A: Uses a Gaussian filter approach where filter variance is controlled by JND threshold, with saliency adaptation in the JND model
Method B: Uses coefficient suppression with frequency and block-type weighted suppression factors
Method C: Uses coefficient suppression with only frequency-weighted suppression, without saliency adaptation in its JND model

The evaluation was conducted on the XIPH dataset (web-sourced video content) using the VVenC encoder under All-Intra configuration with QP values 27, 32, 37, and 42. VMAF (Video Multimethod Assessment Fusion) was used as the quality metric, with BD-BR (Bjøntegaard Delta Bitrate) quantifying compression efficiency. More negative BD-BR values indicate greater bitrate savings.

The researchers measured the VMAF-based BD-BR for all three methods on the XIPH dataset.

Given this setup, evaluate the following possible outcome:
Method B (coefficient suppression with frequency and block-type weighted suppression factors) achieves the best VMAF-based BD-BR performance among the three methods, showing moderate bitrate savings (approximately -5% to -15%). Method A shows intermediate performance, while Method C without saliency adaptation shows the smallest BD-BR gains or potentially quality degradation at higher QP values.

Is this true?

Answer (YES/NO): NO